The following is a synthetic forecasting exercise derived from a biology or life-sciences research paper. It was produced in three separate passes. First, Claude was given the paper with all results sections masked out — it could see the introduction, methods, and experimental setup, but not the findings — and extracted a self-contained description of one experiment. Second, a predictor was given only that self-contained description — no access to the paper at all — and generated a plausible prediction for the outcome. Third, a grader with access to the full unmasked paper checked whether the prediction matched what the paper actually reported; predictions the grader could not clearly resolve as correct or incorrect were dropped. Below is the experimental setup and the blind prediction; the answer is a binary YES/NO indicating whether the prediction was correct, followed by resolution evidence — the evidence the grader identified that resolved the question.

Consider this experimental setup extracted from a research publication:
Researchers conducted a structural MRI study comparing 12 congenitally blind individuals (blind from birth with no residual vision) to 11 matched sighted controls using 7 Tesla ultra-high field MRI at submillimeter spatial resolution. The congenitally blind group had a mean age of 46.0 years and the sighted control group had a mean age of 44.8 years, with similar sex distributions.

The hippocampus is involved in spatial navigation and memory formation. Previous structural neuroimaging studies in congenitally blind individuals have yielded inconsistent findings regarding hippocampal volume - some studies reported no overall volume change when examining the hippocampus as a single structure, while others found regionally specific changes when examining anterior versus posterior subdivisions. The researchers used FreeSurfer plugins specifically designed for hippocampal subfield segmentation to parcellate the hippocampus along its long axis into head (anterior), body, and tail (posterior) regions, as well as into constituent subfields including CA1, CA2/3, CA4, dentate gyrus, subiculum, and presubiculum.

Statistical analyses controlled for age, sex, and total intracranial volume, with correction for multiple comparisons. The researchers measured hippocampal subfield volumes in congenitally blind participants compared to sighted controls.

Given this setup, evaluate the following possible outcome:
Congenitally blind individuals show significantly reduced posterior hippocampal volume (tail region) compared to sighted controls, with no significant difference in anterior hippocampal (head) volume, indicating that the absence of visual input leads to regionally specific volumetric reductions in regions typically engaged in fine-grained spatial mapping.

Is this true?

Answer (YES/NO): NO